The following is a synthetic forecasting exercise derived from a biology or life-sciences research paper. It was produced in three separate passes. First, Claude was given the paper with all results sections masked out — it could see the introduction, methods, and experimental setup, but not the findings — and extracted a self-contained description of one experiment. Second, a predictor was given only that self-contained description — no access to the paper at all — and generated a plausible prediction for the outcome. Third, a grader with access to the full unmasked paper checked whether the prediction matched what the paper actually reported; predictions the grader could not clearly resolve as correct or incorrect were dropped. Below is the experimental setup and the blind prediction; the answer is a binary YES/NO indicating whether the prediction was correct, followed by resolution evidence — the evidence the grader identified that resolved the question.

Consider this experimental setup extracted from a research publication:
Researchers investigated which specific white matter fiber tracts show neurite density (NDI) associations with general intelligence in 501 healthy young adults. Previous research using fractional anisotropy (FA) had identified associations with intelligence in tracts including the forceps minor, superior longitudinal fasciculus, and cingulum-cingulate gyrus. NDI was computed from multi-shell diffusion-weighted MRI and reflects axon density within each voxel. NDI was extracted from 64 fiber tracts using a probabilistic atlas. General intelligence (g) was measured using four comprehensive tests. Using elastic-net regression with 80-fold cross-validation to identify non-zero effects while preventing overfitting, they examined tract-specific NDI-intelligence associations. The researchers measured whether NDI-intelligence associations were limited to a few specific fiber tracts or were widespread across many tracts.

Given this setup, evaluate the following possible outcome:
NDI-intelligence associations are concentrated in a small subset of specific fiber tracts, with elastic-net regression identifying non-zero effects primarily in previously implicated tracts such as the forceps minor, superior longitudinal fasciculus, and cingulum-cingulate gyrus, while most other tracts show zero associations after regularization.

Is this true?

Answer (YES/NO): NO